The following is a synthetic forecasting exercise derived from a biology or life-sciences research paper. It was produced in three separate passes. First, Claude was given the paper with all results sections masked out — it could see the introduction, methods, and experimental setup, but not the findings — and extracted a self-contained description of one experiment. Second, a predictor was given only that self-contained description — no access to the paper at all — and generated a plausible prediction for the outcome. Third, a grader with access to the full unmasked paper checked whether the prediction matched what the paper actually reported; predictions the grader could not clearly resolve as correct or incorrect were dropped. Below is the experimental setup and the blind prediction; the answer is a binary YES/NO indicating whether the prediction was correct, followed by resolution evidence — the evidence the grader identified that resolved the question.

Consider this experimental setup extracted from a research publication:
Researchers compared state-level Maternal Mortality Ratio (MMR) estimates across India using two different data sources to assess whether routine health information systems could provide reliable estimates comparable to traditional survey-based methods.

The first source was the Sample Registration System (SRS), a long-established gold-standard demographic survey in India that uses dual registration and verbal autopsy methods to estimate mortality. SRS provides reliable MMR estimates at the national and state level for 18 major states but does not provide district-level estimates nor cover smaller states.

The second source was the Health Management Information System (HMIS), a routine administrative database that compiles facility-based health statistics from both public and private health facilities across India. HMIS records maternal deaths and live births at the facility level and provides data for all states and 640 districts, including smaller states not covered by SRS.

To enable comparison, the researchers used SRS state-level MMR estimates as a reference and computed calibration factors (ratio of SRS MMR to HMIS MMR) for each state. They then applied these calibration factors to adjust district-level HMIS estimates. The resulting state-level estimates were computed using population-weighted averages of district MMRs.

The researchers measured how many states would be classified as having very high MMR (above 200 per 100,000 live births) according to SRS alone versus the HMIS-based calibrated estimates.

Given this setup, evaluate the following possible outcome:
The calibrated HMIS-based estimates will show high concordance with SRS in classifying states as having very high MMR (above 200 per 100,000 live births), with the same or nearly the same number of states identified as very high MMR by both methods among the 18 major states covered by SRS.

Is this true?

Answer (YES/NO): NO